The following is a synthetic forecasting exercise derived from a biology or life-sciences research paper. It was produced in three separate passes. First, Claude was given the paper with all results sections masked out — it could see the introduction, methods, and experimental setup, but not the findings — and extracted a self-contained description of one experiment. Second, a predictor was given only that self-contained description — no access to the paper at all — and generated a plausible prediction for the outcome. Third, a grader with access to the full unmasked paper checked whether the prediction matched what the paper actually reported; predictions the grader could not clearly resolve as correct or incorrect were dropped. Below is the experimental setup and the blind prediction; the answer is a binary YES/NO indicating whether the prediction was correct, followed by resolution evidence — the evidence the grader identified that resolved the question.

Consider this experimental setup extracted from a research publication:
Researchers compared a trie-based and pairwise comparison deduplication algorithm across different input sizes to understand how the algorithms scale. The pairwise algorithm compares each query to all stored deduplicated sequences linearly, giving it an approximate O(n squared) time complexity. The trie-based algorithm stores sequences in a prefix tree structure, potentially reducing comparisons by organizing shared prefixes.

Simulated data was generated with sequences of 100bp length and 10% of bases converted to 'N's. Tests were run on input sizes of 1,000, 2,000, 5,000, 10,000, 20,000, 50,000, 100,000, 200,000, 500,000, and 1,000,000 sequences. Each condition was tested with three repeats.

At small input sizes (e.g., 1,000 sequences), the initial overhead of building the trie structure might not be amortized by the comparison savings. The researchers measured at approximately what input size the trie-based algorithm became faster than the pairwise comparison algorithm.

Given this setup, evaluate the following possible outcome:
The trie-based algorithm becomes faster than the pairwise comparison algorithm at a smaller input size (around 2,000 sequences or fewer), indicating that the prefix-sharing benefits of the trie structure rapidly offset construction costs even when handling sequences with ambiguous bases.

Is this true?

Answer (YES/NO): NO